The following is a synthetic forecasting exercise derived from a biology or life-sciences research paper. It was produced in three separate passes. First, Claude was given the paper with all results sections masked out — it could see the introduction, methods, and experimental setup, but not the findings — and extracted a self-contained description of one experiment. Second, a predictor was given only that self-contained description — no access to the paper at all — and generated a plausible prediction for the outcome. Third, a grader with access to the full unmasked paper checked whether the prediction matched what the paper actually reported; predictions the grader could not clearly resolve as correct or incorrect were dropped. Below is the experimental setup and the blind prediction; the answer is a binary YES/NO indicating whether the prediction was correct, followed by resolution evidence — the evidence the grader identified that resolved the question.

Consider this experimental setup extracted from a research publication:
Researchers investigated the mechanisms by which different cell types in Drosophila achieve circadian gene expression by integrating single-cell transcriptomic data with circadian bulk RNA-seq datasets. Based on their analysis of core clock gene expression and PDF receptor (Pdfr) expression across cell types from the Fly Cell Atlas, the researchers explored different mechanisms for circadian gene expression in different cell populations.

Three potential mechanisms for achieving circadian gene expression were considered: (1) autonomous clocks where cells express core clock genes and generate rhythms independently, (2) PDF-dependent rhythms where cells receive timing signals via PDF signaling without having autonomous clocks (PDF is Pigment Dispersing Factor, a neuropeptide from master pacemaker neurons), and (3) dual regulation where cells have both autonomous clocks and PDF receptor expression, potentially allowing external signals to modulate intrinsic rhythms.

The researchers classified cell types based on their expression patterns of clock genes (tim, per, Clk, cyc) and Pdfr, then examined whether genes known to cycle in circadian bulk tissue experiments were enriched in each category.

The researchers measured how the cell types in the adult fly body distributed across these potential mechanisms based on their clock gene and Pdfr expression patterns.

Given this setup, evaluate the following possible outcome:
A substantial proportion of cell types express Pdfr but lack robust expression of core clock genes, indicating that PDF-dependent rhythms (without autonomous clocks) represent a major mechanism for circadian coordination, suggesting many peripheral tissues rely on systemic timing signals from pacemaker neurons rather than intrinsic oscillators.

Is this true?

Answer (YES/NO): YES